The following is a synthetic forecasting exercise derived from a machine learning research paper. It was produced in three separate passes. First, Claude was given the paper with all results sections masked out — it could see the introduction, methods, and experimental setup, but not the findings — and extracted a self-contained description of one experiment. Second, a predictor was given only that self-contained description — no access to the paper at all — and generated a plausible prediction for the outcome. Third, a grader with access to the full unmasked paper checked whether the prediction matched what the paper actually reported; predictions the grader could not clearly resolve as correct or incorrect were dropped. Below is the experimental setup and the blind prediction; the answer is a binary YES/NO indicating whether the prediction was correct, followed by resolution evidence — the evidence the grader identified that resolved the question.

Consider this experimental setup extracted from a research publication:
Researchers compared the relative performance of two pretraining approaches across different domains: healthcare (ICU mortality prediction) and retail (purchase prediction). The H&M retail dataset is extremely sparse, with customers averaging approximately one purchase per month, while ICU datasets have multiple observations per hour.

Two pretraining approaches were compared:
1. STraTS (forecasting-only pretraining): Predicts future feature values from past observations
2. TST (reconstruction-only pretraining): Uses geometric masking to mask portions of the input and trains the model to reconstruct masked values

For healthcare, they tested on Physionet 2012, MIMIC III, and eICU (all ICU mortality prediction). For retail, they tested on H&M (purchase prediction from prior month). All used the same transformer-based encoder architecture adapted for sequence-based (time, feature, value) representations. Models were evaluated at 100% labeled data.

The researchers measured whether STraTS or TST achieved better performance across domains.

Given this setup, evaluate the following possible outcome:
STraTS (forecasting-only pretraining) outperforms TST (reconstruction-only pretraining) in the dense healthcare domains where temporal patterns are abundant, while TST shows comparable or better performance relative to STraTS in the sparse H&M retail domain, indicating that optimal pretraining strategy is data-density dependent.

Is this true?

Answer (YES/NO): NO